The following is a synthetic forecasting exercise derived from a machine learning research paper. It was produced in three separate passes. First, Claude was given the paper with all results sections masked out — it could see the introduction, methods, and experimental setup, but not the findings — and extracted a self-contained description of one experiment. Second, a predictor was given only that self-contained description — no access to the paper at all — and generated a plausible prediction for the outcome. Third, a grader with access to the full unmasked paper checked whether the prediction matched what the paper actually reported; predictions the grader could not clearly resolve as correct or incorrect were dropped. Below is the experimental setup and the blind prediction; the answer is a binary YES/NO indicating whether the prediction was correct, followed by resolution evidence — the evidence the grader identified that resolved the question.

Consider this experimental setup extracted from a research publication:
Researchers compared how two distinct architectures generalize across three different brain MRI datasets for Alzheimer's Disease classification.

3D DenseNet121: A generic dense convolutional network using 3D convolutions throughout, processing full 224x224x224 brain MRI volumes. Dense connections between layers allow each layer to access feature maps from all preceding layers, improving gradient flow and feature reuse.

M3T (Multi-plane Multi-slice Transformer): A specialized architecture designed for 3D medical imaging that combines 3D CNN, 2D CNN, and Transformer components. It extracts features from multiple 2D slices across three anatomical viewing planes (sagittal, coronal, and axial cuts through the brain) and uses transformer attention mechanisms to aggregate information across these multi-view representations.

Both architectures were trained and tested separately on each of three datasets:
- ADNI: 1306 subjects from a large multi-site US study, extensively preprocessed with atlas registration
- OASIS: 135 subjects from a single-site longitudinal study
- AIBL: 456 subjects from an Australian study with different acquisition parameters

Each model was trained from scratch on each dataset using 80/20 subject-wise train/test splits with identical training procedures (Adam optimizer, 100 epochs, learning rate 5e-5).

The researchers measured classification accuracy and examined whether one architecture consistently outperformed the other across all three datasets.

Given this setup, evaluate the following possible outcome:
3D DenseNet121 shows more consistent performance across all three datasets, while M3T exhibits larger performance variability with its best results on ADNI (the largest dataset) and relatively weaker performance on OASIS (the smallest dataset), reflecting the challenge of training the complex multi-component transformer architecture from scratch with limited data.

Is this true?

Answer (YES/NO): NO